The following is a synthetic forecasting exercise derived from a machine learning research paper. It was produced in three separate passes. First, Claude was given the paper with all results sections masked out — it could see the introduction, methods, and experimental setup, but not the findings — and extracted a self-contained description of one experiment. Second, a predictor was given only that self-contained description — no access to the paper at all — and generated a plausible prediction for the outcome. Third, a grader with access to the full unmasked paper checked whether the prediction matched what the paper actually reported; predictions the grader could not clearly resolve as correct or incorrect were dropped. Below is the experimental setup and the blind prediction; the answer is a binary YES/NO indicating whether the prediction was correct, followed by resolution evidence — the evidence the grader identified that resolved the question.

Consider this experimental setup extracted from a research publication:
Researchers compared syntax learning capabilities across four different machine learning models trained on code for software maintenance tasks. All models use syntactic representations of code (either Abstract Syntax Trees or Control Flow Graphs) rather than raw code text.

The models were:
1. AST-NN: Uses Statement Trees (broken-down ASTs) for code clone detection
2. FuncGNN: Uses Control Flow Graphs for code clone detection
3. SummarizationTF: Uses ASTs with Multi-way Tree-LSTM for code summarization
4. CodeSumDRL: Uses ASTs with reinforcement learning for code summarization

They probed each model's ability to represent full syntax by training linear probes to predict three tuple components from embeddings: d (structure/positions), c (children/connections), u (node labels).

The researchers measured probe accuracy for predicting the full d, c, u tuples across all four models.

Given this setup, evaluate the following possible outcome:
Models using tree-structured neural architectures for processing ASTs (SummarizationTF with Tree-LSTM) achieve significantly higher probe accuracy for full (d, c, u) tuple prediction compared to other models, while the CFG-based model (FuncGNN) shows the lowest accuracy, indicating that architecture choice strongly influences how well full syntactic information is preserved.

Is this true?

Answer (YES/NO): NO